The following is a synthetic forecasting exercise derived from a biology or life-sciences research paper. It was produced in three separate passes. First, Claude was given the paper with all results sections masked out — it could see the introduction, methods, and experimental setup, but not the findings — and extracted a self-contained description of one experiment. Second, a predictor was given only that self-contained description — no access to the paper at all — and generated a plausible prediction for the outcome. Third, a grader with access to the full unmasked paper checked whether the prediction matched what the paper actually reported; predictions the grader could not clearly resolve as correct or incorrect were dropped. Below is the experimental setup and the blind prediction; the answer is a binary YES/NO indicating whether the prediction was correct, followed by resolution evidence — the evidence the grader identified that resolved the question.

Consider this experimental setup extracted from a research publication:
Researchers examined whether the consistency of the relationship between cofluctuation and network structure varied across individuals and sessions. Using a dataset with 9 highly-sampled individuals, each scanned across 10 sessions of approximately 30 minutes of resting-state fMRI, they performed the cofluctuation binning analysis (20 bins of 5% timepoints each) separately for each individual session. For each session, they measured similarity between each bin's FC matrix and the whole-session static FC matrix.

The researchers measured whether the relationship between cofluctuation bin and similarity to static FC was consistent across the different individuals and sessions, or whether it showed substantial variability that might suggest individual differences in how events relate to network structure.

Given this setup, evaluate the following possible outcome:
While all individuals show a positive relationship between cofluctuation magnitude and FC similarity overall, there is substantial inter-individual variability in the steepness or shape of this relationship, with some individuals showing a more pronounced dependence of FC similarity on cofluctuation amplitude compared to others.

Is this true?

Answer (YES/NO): NO